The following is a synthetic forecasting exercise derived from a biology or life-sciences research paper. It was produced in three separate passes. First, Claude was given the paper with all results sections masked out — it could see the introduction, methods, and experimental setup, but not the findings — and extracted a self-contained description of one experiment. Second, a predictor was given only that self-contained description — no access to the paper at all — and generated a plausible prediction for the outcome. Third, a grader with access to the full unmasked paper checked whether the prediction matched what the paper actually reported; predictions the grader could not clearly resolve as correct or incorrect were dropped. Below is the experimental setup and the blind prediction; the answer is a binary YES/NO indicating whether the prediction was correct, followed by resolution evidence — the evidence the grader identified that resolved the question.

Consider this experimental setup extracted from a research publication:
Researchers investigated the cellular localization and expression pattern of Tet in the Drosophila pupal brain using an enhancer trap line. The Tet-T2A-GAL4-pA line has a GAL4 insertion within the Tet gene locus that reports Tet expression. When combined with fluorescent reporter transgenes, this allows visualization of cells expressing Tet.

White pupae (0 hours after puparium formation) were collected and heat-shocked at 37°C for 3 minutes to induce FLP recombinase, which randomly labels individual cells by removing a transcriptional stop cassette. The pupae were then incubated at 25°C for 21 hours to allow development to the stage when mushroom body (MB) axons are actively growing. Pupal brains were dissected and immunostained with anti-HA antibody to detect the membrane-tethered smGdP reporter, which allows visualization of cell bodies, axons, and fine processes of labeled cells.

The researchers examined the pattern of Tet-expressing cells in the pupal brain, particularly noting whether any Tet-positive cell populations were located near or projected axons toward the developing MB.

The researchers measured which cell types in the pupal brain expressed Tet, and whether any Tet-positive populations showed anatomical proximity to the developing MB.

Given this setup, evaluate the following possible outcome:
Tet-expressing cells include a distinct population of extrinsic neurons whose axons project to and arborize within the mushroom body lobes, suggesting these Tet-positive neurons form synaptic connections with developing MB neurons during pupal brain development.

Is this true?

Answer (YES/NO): NO